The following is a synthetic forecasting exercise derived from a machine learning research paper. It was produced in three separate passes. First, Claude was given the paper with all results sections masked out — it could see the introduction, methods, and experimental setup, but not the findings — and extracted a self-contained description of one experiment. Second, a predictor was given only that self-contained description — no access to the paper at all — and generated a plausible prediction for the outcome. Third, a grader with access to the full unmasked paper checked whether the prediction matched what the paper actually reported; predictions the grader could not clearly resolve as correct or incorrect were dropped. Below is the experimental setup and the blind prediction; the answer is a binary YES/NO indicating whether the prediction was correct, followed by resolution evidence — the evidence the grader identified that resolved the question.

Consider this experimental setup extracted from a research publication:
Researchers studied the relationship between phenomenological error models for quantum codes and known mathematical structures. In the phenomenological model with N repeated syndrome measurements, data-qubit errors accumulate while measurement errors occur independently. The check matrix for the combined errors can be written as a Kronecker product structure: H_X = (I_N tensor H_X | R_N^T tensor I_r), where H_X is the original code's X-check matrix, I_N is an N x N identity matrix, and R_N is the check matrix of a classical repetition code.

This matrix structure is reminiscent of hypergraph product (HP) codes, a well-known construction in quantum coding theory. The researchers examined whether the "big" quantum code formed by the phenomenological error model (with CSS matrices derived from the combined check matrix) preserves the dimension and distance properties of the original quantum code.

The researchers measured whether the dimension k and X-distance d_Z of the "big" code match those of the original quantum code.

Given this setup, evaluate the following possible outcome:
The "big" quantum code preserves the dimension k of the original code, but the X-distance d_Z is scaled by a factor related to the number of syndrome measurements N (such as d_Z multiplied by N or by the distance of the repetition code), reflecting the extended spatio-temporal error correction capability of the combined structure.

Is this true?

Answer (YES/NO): NO